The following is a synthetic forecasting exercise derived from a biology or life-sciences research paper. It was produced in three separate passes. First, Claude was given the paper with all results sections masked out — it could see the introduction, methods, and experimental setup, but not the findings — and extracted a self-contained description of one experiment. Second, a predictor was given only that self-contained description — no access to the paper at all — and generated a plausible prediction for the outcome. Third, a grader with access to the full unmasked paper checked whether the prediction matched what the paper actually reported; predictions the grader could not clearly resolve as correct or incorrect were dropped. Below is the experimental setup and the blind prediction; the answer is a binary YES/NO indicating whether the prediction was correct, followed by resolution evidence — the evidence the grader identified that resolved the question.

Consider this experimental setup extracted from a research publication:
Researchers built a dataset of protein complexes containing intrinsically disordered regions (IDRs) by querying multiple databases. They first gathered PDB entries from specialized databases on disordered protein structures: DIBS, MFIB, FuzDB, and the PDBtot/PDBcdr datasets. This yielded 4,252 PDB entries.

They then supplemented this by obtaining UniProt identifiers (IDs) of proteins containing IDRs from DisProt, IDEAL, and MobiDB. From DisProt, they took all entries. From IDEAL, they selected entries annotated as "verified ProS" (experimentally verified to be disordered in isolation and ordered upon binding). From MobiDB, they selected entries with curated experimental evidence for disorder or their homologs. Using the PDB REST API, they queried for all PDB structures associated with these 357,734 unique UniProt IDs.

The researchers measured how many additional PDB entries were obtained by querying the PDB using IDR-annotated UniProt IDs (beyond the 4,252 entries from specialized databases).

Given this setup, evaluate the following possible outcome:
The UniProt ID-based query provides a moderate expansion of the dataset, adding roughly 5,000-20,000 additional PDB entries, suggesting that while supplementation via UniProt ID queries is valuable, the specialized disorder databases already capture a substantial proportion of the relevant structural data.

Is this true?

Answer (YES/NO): NO